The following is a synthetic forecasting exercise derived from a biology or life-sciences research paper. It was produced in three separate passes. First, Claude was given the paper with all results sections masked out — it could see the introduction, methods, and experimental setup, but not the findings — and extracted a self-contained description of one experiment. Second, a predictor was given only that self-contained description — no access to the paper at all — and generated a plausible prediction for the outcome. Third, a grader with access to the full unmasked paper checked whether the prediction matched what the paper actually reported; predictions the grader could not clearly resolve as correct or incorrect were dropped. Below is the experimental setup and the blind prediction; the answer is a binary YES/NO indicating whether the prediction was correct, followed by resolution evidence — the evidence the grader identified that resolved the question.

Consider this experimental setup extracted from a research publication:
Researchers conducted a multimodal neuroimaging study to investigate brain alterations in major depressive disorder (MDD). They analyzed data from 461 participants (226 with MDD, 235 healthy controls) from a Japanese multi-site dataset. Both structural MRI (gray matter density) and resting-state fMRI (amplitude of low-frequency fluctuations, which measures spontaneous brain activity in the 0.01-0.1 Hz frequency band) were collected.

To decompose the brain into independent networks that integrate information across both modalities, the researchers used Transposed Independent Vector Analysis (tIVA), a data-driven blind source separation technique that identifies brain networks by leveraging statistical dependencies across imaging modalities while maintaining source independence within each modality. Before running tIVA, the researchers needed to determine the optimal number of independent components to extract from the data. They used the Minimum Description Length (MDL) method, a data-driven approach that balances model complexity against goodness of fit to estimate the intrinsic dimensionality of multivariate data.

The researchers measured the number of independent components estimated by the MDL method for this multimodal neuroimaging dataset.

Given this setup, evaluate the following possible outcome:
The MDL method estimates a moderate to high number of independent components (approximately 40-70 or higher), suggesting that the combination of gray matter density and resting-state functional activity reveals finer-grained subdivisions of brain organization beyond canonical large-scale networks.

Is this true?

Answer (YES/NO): NO